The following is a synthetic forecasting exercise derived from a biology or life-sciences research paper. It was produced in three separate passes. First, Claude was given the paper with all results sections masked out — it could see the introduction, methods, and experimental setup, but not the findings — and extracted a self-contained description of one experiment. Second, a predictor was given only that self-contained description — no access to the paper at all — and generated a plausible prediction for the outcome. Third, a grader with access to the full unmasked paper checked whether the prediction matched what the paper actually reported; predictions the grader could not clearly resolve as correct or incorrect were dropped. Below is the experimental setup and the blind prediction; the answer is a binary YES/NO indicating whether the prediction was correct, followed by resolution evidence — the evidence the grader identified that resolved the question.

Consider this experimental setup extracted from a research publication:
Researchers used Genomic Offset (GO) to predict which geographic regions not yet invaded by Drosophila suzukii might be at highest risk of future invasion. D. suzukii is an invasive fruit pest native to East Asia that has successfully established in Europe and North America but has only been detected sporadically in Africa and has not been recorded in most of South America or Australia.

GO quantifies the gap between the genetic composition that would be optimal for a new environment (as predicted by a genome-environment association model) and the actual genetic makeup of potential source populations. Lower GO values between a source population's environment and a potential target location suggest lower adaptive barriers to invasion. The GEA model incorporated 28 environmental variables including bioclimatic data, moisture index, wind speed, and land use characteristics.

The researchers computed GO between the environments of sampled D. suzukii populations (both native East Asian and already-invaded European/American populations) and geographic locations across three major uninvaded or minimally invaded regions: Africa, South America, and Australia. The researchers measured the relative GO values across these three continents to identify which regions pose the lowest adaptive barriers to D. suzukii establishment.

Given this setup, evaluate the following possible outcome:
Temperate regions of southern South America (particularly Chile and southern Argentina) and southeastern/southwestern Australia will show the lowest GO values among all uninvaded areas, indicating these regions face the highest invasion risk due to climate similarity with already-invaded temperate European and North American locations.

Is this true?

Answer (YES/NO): NO